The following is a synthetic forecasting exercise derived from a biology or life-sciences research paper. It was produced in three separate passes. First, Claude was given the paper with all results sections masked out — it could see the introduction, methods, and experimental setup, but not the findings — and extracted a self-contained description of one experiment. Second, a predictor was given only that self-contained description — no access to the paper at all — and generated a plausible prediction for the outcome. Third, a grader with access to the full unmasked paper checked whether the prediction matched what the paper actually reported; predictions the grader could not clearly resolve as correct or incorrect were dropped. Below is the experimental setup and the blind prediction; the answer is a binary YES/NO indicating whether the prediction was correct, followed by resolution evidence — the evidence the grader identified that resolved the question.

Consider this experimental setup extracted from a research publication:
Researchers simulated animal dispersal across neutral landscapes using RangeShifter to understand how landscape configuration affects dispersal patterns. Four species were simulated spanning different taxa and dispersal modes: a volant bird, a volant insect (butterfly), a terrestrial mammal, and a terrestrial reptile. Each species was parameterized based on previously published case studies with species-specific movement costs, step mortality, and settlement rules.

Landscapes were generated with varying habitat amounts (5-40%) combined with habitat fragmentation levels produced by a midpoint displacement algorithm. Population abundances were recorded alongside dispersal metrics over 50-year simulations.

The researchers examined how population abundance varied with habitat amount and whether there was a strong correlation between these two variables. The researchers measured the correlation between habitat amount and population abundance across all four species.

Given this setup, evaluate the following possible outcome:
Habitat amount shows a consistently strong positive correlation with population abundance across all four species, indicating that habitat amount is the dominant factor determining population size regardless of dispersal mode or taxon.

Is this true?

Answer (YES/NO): YES